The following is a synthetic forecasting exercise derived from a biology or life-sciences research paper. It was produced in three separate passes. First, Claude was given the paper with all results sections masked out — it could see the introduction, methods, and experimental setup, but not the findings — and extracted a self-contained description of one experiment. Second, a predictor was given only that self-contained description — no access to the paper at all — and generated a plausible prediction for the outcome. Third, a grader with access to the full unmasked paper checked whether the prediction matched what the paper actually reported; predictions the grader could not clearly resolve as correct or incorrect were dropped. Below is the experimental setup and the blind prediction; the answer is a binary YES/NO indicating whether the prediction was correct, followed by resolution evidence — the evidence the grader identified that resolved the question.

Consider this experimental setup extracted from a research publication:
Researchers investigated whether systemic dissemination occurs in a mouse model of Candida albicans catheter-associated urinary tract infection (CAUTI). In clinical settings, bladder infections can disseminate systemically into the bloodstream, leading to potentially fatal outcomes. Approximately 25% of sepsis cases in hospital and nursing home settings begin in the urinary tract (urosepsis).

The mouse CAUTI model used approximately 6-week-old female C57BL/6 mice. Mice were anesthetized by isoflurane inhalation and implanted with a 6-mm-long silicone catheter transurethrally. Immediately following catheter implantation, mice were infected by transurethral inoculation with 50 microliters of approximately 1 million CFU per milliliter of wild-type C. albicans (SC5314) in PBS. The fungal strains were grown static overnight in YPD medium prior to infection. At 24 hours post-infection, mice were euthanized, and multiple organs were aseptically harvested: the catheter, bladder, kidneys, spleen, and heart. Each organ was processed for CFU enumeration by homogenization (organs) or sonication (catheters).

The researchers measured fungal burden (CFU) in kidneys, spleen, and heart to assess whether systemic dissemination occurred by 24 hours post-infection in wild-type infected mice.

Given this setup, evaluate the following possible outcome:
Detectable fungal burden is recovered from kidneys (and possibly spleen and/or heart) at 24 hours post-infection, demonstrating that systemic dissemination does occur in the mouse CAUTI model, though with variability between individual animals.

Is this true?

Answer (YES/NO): YES